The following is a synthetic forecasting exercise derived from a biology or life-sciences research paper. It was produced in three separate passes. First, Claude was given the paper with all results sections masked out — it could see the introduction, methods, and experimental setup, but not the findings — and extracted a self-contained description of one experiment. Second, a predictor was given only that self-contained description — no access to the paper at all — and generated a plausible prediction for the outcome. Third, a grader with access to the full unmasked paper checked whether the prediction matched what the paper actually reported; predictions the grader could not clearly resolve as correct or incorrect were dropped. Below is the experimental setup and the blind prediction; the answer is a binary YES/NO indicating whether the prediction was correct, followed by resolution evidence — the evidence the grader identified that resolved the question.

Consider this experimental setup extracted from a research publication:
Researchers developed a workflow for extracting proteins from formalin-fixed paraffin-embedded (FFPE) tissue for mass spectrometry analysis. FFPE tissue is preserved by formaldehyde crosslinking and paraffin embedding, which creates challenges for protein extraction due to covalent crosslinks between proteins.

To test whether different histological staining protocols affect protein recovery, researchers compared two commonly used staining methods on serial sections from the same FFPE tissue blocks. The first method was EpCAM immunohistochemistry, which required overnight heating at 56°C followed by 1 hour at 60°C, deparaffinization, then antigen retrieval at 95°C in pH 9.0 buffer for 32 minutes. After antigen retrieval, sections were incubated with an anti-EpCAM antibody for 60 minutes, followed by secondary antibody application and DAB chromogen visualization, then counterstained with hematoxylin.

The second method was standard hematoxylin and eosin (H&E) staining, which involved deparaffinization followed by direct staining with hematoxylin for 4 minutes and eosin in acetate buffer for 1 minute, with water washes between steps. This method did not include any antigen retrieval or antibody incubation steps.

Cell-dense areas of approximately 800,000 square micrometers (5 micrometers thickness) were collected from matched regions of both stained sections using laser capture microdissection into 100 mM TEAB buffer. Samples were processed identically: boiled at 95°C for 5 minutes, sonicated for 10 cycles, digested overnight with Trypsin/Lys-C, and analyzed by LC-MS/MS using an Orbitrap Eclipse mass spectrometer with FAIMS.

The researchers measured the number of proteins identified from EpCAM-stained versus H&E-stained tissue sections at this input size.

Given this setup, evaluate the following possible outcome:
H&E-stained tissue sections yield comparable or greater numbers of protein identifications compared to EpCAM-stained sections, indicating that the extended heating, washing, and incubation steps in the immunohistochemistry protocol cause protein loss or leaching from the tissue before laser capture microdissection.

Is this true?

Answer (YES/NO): NO